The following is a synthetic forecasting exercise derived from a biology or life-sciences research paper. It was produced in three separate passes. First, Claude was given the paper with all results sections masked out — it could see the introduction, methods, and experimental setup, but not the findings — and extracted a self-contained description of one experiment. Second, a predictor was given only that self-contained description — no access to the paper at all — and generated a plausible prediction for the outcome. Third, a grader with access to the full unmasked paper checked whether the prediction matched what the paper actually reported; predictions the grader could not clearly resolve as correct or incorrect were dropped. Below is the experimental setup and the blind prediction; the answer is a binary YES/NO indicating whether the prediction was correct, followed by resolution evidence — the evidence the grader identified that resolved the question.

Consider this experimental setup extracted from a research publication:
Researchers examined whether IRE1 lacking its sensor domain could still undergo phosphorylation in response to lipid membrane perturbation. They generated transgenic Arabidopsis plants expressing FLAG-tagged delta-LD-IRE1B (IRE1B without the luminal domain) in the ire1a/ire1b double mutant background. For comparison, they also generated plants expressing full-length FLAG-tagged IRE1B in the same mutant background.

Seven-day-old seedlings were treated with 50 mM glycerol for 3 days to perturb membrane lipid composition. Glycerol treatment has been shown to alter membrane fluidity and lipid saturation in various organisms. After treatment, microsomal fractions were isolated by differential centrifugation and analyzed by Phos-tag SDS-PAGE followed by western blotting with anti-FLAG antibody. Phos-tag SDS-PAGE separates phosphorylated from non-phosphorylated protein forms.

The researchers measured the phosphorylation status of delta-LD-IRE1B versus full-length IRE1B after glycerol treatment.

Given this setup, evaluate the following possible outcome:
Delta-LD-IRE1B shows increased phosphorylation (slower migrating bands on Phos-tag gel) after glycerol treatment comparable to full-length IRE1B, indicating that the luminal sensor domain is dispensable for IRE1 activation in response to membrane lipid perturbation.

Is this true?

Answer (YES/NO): NO